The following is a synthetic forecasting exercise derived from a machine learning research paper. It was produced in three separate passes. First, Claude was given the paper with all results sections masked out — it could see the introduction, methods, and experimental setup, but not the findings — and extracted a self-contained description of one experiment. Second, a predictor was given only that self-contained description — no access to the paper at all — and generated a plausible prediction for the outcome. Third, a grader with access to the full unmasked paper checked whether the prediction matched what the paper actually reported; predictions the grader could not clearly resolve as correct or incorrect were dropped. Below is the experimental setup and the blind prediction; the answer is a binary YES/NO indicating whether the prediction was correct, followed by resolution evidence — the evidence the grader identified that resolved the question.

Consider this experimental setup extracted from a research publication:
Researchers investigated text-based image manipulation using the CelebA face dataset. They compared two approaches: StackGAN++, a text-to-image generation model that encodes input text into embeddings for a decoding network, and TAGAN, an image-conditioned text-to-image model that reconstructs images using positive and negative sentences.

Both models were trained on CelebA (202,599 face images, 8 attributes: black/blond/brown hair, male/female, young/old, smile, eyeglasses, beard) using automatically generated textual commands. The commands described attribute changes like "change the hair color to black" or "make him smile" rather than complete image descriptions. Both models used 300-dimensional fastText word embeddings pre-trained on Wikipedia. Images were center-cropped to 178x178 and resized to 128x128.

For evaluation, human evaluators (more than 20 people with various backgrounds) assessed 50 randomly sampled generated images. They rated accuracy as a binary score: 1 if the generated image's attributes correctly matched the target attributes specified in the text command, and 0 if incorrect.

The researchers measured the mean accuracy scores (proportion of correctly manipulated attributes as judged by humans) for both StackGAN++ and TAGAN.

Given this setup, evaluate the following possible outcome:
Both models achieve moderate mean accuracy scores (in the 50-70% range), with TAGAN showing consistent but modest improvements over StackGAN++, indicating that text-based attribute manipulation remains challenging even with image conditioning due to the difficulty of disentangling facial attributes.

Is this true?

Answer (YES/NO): NO